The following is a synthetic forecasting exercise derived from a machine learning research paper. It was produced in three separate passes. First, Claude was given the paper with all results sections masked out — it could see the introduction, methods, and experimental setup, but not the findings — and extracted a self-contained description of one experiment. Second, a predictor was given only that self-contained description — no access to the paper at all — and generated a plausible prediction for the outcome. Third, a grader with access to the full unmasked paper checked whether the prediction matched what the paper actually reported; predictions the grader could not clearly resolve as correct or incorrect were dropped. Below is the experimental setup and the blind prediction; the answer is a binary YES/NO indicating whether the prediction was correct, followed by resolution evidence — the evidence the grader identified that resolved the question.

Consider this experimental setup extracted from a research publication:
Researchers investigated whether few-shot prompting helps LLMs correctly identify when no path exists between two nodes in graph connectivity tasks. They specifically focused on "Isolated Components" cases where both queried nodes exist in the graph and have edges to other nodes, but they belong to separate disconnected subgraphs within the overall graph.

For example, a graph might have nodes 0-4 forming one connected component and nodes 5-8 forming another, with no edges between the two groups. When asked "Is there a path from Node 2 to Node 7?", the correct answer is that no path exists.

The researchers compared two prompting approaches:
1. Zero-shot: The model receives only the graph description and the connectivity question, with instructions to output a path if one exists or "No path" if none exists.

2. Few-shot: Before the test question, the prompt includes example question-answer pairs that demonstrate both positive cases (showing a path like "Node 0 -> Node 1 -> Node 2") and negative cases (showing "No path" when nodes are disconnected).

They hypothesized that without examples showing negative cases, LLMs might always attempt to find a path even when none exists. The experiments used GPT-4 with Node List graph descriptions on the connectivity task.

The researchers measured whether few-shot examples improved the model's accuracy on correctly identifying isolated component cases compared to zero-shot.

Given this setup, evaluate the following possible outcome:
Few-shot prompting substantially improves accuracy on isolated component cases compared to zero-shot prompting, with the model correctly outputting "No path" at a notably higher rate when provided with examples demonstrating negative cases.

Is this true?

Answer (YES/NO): YES